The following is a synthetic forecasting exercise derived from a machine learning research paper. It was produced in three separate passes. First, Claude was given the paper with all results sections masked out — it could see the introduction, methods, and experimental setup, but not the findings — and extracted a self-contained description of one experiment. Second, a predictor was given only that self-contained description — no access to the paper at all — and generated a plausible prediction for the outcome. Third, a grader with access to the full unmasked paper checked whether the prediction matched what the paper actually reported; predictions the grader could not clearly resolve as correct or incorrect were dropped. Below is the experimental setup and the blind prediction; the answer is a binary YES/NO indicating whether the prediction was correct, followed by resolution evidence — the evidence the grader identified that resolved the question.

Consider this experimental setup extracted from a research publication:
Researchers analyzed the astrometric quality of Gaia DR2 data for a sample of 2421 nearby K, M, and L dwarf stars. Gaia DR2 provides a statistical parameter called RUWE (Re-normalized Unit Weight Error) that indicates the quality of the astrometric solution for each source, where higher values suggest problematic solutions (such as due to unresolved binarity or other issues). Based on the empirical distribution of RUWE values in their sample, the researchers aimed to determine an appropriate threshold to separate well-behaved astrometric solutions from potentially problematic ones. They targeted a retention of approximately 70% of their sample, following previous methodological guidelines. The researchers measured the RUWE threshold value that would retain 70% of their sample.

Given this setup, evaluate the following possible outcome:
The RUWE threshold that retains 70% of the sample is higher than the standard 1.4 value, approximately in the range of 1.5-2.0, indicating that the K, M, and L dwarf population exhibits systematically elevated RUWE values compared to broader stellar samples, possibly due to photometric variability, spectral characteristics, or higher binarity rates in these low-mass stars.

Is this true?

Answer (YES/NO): NO